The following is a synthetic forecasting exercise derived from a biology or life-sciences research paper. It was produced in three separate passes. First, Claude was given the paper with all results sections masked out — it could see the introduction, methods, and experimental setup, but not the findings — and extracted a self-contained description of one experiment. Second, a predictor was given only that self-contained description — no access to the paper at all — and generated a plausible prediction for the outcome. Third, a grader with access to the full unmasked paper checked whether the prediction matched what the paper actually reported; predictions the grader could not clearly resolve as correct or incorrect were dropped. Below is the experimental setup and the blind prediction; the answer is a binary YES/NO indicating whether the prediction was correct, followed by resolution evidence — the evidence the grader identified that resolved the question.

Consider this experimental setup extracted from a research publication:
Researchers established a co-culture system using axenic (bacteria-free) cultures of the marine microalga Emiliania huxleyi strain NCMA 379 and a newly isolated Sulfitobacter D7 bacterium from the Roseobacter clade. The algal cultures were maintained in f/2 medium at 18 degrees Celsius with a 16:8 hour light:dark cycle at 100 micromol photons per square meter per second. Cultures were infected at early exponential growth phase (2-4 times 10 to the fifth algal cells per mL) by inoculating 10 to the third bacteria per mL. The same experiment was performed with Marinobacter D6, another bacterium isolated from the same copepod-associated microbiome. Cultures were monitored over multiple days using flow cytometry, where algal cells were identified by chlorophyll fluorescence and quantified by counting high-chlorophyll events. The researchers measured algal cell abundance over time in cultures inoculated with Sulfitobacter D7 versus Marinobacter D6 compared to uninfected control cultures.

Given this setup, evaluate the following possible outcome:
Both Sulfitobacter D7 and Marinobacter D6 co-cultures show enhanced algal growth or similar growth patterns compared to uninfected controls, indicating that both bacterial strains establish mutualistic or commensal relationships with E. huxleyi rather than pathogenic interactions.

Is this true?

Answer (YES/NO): NO